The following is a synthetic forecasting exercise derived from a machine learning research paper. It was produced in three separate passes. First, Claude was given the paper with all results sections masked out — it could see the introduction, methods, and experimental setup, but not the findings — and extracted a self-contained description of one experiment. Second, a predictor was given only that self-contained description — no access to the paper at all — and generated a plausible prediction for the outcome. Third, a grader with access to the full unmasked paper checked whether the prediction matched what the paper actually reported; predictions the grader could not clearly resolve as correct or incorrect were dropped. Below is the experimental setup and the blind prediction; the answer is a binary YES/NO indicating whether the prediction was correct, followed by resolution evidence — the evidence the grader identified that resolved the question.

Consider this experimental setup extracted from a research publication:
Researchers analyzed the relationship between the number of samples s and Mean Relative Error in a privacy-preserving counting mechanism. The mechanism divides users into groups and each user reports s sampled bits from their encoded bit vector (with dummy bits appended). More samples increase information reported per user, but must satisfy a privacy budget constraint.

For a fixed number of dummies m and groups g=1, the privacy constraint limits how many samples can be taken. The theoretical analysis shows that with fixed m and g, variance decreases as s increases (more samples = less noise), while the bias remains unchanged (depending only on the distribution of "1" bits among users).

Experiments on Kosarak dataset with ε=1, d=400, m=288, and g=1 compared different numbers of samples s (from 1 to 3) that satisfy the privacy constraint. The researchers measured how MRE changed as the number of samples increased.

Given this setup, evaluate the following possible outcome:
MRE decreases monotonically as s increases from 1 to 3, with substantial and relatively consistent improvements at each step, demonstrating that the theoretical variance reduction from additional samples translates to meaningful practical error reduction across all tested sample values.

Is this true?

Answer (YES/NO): NO